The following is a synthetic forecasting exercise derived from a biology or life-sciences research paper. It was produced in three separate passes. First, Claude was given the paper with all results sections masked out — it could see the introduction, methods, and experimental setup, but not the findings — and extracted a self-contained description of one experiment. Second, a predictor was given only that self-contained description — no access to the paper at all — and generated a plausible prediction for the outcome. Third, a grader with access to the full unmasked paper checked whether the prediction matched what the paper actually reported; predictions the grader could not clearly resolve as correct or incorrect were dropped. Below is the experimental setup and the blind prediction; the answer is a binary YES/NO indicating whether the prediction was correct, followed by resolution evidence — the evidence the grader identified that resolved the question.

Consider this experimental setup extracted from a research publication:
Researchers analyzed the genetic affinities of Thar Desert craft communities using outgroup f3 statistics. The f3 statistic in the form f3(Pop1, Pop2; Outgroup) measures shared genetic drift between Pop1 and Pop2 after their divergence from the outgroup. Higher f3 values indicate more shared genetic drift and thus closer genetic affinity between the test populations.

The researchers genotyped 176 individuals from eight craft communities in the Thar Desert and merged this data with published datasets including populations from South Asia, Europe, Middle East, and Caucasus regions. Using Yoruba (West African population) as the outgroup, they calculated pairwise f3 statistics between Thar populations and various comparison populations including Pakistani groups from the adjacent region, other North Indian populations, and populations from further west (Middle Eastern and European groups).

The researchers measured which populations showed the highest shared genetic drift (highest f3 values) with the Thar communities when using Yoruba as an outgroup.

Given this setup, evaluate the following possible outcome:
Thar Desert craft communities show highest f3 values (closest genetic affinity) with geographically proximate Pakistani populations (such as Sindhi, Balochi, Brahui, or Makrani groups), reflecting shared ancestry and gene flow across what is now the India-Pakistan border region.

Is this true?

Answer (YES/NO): NO